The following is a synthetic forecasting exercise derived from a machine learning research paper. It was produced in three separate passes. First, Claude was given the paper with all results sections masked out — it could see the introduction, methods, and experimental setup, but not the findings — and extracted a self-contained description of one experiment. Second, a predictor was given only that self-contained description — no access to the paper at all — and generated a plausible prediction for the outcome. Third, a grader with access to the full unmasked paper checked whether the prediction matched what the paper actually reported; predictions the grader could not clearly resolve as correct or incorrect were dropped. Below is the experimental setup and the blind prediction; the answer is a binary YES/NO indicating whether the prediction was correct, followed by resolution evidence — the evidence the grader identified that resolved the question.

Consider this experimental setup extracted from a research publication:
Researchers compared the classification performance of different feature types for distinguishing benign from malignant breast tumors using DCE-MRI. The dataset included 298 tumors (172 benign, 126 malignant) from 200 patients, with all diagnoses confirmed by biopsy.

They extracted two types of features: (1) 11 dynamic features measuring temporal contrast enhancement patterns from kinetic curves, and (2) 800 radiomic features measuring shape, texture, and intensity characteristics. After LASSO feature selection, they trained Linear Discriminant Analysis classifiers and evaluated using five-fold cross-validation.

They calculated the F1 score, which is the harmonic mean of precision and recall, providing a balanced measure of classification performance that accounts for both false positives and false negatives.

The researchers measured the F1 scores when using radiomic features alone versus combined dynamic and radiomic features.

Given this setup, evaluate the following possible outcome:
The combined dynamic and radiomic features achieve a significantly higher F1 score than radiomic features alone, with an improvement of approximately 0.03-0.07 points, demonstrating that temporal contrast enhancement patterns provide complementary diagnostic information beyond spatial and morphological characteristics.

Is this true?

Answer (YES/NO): YES